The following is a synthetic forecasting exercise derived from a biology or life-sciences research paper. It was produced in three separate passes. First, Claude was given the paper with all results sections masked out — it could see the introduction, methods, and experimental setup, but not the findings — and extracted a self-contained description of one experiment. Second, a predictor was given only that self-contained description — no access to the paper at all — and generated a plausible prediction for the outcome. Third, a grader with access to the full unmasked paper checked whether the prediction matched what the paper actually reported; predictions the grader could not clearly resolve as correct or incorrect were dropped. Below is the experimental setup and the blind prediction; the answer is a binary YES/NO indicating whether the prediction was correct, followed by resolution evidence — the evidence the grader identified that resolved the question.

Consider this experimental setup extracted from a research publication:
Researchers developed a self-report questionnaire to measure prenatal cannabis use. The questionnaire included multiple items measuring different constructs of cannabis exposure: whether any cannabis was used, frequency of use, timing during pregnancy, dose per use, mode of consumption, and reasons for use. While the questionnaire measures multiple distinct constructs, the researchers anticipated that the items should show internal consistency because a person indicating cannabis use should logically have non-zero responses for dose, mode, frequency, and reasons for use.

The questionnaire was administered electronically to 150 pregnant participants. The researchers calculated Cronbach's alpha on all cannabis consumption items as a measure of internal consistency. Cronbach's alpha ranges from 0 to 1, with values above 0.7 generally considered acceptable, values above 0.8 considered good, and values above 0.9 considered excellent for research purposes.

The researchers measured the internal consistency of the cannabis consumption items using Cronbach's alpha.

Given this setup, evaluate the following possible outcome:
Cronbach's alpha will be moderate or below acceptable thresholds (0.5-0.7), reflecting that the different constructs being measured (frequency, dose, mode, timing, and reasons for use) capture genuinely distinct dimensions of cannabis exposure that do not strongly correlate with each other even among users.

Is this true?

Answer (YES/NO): NO